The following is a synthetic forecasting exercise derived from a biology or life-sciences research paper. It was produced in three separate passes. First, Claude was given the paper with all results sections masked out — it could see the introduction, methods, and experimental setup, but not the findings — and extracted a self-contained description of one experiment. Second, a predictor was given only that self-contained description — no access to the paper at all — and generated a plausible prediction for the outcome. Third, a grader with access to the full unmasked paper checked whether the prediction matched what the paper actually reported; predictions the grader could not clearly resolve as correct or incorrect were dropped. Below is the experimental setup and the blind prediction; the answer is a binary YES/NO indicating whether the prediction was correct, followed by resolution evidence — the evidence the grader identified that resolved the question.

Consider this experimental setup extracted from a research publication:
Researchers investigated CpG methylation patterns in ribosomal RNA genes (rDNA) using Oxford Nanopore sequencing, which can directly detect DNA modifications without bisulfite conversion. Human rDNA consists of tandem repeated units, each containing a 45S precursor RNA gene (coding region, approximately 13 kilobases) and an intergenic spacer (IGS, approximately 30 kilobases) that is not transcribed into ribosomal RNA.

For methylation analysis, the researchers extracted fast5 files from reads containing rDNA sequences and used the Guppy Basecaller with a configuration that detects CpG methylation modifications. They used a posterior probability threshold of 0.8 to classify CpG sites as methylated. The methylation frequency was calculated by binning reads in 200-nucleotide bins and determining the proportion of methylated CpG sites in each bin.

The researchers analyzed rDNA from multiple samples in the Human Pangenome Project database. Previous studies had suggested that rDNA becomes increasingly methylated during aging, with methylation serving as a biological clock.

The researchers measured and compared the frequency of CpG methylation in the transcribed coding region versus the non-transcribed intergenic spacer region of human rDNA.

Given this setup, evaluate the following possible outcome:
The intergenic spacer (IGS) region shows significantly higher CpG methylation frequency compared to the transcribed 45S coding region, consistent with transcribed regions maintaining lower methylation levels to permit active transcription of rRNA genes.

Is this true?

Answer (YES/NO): YES